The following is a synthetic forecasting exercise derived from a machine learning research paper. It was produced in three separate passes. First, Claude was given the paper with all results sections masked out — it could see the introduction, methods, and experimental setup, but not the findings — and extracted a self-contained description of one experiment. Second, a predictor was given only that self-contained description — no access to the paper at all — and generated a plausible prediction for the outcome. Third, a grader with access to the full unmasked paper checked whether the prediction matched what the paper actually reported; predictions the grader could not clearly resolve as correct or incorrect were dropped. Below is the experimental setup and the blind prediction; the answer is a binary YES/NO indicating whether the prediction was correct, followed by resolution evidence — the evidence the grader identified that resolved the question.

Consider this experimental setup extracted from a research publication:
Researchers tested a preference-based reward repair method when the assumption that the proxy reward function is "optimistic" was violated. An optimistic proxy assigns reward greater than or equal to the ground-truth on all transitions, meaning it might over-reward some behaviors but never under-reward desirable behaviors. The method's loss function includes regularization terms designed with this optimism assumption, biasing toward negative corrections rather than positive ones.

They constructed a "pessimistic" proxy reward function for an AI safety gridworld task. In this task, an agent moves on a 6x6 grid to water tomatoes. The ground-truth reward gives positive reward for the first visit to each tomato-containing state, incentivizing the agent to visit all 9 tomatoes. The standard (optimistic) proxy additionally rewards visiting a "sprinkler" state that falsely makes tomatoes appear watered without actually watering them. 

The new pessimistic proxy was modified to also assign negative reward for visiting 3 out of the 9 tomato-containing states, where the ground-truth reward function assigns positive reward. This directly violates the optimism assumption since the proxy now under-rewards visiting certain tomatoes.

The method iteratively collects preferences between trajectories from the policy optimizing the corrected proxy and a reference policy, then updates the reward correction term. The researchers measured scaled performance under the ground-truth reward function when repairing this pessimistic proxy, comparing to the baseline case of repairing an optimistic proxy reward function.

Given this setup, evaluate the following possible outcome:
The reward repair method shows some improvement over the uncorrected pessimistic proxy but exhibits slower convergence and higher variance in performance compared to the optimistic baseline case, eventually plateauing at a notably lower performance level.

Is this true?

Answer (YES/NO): NO